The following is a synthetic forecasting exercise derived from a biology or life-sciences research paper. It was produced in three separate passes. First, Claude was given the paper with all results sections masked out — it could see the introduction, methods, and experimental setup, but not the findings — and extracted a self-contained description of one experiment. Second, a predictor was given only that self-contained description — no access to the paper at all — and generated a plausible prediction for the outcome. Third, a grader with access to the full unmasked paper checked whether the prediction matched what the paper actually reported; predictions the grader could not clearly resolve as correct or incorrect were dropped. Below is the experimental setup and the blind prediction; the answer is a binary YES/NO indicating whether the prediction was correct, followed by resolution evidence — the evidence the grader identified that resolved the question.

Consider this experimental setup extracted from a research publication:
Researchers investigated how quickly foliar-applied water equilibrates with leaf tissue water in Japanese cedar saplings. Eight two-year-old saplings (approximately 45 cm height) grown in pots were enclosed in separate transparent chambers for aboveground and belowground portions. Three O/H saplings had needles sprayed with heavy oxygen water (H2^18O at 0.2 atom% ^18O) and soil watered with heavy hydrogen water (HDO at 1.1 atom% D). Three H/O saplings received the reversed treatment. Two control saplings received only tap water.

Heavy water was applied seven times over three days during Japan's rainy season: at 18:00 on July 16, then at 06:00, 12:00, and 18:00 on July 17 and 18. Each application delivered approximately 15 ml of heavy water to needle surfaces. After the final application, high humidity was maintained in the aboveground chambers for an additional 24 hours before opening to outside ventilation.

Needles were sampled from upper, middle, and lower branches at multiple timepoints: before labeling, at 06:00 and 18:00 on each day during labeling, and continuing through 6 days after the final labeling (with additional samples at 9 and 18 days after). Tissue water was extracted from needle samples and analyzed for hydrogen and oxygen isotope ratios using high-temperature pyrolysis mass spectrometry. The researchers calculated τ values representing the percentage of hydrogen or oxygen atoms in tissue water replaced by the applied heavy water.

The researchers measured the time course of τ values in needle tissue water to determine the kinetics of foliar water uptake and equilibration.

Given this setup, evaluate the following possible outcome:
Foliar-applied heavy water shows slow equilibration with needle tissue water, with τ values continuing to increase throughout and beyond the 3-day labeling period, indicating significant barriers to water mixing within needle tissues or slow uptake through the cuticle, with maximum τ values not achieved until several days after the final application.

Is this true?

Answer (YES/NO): NO